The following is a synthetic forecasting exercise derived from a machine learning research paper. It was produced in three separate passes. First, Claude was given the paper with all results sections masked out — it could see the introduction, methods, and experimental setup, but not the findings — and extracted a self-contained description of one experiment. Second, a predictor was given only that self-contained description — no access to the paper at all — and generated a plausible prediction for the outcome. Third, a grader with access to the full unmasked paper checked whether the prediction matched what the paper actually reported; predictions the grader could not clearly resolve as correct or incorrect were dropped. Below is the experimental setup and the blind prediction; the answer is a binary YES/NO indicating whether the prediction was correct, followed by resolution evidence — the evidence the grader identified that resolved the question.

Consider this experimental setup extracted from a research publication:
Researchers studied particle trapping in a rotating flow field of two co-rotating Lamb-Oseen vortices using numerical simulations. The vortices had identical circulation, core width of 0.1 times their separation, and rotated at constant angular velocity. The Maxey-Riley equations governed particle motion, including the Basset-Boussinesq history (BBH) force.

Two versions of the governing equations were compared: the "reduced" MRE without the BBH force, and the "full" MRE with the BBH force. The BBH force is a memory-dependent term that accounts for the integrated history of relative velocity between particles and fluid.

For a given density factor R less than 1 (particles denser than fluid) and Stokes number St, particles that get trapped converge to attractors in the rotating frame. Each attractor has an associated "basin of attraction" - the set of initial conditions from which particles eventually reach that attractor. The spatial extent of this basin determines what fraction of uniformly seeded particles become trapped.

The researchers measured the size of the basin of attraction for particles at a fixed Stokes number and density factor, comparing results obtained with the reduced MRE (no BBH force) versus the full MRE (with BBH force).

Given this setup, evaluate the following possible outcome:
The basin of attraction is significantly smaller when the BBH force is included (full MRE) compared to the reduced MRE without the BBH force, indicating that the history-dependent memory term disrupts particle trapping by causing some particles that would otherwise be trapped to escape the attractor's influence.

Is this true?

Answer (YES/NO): NO